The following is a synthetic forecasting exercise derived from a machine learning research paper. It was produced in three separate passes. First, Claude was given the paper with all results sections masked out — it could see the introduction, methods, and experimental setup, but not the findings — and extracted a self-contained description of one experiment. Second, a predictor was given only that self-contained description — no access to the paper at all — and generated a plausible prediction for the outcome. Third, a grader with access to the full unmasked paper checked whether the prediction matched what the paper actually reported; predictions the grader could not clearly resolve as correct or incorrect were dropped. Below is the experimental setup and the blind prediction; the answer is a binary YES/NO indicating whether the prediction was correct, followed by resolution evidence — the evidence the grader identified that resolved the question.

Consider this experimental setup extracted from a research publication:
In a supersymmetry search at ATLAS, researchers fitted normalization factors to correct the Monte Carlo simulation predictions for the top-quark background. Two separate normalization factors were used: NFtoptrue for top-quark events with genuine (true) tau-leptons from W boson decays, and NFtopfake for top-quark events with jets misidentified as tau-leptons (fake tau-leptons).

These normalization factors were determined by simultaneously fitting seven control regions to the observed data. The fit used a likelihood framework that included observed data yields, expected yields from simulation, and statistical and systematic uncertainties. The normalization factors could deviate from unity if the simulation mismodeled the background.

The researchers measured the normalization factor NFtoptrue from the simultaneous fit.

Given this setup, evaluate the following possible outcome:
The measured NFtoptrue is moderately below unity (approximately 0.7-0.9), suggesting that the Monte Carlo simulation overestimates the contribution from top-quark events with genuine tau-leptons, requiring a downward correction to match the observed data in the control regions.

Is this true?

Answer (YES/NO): YES